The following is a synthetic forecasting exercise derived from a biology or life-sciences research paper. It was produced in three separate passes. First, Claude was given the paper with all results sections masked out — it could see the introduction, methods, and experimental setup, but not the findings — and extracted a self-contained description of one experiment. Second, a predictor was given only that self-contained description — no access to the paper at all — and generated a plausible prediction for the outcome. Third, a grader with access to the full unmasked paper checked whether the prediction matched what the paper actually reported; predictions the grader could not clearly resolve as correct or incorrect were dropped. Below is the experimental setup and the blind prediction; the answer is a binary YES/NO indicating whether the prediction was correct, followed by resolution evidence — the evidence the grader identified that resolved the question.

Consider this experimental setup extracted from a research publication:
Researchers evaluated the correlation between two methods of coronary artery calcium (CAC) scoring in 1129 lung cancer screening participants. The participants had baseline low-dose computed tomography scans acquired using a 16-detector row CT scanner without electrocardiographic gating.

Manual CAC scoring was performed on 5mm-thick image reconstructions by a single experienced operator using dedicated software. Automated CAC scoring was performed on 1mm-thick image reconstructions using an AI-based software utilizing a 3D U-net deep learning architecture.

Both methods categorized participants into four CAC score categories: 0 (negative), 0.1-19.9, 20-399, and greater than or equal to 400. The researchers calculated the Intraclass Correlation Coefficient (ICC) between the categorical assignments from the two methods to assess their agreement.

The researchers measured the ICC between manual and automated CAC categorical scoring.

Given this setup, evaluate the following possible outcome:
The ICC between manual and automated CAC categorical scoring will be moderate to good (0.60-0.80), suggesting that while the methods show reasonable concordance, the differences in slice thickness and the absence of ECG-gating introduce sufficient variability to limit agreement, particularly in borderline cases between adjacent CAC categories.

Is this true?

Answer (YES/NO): NO